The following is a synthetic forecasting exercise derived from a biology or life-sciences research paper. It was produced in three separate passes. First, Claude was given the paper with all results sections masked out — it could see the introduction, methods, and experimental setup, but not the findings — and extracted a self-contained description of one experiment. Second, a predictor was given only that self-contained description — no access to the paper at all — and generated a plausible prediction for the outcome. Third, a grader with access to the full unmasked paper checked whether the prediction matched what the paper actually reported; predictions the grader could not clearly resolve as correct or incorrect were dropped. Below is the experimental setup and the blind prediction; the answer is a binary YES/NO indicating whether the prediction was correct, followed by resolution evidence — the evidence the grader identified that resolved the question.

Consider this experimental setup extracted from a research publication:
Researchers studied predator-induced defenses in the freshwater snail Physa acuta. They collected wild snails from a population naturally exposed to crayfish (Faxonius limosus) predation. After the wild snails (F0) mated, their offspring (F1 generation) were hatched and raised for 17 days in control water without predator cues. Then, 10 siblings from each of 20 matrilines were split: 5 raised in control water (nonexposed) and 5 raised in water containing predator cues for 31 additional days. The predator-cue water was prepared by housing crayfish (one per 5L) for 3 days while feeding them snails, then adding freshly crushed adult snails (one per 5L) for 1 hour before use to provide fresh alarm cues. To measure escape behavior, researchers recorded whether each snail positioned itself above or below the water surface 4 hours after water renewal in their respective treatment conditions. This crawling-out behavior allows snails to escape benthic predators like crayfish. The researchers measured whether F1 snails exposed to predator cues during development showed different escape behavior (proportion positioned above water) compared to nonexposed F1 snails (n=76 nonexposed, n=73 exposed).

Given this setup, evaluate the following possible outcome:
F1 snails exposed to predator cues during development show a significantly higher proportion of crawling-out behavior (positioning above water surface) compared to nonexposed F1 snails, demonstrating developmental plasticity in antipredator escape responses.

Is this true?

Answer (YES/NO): YES